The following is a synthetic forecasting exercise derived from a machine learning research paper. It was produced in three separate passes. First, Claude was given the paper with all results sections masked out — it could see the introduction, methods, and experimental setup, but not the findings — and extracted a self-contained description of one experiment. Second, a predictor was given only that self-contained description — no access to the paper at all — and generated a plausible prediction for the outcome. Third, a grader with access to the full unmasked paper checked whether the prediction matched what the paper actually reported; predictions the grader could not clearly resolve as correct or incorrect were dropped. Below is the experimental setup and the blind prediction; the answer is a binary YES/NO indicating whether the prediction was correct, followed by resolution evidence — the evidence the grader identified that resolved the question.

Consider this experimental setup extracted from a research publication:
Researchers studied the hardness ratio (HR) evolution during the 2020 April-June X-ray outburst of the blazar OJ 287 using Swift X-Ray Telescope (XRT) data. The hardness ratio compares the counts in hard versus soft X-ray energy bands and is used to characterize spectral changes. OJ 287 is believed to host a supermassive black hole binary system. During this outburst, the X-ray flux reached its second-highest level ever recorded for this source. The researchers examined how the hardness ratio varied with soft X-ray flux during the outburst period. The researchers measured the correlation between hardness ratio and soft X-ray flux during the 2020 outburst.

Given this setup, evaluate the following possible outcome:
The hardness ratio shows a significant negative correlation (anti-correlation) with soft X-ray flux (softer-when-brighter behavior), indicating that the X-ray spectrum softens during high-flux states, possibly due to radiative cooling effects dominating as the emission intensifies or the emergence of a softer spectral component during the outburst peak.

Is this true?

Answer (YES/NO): YES